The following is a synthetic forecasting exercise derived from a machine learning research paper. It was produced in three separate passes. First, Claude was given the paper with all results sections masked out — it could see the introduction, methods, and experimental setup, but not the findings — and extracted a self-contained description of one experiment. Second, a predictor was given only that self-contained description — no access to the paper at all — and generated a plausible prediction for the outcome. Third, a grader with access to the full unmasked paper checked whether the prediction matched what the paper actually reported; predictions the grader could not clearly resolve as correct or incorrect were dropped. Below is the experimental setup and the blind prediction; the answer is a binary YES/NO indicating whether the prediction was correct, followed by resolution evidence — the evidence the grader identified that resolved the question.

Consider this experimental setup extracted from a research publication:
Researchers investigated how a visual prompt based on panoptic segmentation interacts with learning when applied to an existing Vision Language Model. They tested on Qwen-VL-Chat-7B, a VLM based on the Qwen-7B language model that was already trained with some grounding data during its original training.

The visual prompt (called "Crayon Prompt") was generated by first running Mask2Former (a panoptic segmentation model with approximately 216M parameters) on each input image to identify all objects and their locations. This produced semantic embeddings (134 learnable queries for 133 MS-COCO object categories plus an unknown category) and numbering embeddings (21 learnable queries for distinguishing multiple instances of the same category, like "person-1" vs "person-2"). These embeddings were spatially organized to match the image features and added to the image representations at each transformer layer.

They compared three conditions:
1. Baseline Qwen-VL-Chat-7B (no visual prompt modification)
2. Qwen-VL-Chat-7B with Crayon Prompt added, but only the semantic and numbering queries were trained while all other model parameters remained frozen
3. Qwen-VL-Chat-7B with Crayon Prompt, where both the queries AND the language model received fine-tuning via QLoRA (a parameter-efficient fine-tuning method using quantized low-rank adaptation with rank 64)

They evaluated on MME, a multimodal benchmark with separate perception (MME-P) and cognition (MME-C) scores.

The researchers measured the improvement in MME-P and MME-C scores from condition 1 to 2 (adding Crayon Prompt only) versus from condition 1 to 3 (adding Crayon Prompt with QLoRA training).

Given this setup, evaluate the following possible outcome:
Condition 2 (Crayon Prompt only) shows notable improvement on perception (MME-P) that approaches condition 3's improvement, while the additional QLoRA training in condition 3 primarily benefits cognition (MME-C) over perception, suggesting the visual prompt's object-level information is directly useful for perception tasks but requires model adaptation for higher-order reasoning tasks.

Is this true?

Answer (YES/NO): NO